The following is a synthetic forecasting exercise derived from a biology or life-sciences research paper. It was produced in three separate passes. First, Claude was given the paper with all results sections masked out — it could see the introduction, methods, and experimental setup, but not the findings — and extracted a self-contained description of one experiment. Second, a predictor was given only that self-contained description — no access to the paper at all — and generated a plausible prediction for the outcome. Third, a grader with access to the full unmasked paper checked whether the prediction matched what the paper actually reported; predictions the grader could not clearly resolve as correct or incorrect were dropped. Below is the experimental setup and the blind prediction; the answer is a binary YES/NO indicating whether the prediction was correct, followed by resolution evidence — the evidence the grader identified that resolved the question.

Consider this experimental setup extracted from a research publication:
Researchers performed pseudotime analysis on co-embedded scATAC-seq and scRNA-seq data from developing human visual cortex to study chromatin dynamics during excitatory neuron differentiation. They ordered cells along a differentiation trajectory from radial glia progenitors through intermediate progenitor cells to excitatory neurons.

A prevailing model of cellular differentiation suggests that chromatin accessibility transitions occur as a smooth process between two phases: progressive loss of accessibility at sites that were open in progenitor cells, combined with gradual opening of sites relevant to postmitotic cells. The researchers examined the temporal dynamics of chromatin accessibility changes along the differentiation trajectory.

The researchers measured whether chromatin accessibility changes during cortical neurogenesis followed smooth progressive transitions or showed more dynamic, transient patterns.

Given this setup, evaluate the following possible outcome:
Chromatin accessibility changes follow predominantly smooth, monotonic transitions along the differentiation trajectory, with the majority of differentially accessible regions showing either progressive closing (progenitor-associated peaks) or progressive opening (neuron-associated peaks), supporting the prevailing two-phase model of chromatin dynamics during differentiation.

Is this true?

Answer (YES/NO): NO